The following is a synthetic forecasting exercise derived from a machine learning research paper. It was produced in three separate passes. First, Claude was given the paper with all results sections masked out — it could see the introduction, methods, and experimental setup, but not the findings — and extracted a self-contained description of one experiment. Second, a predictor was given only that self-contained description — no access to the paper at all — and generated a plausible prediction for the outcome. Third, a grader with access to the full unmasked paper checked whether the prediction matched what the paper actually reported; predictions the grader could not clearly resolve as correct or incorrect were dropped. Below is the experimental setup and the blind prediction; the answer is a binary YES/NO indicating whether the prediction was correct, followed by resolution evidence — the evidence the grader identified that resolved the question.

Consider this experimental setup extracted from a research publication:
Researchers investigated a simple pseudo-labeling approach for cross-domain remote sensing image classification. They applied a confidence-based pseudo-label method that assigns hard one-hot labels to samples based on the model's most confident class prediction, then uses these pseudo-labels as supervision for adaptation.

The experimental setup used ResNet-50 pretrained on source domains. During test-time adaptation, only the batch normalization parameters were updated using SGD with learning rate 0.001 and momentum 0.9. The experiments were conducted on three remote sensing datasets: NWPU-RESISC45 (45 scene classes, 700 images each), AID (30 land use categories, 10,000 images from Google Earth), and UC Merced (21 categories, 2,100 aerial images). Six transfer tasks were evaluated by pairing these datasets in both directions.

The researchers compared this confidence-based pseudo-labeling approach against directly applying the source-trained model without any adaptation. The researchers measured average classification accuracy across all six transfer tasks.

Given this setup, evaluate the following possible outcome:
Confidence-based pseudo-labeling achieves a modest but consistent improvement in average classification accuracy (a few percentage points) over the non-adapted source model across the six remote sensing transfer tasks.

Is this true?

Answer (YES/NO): NO